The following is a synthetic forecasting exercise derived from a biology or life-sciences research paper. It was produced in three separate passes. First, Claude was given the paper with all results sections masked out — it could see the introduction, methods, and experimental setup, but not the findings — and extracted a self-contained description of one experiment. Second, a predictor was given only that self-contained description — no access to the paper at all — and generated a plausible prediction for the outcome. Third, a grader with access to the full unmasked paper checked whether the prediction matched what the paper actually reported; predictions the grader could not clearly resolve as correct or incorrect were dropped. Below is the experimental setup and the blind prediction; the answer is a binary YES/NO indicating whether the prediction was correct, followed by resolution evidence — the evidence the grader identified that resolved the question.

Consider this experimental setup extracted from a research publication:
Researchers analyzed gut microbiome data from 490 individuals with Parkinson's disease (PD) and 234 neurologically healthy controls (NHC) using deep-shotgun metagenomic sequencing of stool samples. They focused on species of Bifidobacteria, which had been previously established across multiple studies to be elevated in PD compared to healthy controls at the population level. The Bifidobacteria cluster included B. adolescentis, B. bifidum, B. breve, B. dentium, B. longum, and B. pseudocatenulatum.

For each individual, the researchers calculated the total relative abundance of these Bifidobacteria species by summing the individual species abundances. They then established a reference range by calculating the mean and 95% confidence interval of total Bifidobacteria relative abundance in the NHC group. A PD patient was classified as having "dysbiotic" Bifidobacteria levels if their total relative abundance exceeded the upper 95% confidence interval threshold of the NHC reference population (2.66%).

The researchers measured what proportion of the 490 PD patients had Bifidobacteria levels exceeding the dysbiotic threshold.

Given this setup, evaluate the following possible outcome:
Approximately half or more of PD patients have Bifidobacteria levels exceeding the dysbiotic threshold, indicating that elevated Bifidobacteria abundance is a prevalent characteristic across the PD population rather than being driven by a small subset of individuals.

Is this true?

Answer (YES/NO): NO